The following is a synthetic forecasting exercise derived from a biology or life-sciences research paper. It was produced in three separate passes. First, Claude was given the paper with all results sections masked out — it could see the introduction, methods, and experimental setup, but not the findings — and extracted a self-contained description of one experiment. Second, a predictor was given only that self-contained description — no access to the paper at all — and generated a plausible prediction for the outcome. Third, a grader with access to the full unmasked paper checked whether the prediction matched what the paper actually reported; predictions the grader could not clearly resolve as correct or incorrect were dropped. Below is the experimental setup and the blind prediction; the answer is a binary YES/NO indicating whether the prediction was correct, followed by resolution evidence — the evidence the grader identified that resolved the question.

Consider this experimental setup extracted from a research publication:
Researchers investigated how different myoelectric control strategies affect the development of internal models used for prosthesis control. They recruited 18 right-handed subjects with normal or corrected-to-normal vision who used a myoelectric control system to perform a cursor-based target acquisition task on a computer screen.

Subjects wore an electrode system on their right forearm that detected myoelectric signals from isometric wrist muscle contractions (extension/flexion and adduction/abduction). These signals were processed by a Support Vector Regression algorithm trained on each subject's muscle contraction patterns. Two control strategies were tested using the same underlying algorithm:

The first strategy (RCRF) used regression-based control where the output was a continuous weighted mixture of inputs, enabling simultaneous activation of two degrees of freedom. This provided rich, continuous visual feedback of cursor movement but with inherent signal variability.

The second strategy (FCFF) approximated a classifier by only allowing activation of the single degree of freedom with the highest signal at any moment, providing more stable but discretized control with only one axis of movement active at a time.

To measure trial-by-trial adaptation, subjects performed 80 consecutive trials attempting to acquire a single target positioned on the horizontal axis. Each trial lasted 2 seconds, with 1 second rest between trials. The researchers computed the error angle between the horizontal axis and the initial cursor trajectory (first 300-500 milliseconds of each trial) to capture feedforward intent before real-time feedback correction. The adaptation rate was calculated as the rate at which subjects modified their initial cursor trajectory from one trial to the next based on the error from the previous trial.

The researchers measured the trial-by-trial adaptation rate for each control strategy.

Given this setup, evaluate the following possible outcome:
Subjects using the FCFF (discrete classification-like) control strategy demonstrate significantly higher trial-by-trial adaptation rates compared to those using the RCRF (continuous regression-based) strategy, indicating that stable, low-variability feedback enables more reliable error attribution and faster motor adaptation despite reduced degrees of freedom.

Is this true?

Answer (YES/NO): NO